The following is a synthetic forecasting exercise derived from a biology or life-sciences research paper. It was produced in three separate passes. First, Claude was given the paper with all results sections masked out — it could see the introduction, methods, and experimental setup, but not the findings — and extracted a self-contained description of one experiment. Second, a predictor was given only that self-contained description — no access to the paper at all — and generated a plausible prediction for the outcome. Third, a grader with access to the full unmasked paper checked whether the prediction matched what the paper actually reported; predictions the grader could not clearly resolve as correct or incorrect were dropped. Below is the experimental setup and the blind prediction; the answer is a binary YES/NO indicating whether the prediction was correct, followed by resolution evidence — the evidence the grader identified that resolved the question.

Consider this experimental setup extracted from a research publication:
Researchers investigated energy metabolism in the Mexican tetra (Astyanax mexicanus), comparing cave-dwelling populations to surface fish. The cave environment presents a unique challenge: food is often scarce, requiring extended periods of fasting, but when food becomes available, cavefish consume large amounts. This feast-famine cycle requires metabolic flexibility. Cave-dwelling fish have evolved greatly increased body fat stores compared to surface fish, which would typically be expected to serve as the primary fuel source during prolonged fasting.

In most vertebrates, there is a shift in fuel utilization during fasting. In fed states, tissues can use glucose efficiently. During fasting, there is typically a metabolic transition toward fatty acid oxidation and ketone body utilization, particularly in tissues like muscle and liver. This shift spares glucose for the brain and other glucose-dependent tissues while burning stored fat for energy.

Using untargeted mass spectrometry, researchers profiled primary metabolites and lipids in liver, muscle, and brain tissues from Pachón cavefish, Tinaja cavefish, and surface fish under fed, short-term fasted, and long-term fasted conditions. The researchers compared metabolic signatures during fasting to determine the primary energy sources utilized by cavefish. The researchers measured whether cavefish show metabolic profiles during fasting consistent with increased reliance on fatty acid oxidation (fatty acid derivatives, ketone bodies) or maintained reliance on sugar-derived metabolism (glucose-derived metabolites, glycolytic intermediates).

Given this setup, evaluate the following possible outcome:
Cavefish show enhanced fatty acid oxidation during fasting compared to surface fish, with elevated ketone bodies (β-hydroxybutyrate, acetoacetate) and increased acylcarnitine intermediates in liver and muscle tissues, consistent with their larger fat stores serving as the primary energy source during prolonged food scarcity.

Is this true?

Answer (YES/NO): NO